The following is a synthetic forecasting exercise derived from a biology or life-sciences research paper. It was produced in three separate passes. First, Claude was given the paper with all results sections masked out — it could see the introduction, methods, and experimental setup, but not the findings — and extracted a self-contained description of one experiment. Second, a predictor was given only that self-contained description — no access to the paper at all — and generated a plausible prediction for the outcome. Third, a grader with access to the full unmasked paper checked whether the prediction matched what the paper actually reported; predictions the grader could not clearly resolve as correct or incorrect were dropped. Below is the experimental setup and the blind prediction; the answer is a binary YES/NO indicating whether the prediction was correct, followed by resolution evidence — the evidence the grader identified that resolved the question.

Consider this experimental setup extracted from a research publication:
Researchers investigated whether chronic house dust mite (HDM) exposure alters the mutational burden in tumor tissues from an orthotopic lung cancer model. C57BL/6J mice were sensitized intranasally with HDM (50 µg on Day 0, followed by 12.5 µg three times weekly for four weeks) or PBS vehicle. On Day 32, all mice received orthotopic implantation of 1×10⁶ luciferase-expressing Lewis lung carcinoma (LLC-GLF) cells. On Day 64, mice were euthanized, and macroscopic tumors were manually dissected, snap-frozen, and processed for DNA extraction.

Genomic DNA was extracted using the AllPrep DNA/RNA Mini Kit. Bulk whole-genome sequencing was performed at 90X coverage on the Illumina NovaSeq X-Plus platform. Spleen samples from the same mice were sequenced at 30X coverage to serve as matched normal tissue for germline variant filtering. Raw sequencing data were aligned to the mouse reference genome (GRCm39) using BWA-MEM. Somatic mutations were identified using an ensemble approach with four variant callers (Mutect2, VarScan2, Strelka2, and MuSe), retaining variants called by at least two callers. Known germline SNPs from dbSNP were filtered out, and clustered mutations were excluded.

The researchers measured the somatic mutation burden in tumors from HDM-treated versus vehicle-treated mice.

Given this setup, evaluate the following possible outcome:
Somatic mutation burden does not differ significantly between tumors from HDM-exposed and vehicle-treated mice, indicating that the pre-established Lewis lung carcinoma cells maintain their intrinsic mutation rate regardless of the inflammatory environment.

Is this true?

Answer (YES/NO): YES